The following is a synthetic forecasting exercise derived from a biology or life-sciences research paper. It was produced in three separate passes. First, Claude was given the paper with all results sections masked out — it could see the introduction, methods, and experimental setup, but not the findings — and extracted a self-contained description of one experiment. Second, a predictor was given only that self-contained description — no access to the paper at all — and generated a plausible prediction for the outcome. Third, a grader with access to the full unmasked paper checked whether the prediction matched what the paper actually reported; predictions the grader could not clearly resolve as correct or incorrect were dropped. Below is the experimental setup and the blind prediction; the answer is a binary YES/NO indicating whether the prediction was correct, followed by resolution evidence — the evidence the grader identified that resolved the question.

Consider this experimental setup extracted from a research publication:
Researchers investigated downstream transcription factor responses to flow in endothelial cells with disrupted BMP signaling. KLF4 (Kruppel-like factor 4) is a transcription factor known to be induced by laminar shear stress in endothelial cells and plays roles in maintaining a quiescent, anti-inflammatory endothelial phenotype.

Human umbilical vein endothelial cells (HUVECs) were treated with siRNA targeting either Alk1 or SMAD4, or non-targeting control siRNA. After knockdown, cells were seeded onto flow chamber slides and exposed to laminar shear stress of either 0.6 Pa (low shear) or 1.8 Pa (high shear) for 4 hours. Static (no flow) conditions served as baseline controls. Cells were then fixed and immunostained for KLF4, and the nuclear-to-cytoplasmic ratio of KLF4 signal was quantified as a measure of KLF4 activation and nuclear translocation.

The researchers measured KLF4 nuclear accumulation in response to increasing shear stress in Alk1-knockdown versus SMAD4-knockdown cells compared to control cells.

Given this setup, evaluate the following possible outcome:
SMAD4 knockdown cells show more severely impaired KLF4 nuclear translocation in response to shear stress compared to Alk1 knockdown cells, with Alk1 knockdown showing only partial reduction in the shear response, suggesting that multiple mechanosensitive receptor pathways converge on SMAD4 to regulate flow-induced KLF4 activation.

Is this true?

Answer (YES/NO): NO